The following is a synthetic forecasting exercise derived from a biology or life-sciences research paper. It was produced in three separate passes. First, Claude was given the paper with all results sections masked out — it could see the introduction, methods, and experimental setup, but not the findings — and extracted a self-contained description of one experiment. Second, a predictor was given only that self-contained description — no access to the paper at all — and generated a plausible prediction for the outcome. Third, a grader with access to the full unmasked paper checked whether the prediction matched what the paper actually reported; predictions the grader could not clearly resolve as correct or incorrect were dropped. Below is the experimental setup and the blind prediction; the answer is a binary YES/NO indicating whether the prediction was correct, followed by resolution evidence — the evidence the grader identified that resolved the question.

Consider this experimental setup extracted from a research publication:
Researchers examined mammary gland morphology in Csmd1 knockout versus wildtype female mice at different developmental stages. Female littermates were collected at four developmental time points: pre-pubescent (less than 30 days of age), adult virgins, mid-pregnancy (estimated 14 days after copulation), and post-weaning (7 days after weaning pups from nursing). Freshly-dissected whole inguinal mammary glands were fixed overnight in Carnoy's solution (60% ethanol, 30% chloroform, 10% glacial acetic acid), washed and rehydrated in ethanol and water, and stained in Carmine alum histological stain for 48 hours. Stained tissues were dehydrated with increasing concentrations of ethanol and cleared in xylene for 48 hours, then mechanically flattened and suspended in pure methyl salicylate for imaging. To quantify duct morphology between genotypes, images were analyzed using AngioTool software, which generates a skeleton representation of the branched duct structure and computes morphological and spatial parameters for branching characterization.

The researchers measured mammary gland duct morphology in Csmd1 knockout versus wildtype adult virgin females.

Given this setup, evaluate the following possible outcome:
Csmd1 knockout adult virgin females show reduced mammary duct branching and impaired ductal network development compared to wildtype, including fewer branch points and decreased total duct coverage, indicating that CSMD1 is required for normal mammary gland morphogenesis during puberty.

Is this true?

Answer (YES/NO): YES